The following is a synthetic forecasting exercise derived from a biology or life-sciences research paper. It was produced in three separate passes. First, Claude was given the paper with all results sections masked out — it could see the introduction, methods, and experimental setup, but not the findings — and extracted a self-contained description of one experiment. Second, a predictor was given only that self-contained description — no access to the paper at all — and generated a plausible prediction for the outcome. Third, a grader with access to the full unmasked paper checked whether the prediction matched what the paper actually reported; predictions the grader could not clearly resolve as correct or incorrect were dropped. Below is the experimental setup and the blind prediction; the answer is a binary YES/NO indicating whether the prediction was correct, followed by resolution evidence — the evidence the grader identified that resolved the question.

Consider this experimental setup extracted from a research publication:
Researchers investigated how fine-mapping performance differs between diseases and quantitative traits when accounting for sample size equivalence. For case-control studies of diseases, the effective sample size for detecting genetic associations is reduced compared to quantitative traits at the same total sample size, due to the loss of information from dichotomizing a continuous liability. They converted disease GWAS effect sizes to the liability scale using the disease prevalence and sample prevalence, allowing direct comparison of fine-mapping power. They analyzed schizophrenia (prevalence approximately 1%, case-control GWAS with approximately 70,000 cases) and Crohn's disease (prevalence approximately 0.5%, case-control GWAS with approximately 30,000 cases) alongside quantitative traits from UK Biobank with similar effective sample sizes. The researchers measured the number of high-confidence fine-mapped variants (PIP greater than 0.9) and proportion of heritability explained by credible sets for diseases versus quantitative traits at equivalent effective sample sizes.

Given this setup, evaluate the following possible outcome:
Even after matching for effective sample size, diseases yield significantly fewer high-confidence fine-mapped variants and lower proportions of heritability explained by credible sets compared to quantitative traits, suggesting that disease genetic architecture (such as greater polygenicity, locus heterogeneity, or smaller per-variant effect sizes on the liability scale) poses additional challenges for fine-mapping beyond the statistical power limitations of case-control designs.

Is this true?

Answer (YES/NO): YES